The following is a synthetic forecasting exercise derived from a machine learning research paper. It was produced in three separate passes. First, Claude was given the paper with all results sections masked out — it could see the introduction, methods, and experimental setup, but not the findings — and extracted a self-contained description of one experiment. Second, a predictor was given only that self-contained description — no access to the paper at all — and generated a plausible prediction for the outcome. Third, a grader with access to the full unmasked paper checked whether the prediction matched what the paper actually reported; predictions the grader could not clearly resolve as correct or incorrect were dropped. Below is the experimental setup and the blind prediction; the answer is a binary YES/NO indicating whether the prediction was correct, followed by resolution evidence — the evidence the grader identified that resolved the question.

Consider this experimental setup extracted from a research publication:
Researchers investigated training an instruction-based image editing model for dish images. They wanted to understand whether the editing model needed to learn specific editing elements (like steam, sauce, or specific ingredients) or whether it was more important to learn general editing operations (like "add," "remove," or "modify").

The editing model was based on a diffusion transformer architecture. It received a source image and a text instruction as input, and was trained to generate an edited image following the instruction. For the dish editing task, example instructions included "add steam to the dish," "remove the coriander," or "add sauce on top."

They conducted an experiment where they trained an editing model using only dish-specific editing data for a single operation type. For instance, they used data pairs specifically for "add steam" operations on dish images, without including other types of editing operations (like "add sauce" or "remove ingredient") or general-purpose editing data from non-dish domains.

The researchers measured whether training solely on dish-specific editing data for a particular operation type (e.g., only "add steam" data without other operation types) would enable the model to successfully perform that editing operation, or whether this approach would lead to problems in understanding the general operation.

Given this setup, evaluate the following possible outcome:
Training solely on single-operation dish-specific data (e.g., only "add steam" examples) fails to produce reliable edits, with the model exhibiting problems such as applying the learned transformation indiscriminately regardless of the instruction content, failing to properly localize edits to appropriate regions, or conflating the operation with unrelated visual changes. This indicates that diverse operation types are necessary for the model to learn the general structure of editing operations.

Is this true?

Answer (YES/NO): YES